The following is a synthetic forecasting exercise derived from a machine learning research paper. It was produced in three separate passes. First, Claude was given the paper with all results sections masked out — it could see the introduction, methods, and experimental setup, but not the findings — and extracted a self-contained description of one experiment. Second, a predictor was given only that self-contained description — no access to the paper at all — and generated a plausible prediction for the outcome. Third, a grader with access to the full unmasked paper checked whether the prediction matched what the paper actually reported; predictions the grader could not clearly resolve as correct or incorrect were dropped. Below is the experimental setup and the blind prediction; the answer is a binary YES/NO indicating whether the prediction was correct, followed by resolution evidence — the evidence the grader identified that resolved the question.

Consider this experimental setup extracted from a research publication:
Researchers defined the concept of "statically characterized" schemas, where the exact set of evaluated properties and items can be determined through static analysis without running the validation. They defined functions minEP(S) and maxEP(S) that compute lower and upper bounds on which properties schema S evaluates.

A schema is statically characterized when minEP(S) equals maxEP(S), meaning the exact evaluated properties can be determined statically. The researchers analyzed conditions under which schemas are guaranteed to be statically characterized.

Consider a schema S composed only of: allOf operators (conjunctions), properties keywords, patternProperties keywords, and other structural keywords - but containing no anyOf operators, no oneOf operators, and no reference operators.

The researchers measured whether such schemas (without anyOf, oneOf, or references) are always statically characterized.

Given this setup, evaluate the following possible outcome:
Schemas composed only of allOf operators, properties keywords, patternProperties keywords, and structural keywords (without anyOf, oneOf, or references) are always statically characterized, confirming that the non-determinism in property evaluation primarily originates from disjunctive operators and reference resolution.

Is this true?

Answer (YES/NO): YES